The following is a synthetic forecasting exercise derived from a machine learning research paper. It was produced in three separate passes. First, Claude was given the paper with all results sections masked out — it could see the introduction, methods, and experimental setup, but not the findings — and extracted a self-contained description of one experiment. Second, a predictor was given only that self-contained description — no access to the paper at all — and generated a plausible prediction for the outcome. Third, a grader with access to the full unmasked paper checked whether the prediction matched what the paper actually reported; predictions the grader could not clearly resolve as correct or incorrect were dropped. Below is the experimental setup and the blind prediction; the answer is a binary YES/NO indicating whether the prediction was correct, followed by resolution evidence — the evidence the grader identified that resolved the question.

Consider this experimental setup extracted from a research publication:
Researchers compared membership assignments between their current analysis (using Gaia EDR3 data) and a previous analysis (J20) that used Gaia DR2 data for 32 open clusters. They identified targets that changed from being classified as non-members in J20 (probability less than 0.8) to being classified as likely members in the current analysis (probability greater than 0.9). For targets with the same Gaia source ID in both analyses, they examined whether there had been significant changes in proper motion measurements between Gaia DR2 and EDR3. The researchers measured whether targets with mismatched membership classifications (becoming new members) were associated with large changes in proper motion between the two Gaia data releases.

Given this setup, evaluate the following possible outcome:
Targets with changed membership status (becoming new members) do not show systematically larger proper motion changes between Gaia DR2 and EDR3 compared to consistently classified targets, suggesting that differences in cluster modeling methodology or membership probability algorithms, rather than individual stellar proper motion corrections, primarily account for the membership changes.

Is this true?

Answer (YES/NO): NO